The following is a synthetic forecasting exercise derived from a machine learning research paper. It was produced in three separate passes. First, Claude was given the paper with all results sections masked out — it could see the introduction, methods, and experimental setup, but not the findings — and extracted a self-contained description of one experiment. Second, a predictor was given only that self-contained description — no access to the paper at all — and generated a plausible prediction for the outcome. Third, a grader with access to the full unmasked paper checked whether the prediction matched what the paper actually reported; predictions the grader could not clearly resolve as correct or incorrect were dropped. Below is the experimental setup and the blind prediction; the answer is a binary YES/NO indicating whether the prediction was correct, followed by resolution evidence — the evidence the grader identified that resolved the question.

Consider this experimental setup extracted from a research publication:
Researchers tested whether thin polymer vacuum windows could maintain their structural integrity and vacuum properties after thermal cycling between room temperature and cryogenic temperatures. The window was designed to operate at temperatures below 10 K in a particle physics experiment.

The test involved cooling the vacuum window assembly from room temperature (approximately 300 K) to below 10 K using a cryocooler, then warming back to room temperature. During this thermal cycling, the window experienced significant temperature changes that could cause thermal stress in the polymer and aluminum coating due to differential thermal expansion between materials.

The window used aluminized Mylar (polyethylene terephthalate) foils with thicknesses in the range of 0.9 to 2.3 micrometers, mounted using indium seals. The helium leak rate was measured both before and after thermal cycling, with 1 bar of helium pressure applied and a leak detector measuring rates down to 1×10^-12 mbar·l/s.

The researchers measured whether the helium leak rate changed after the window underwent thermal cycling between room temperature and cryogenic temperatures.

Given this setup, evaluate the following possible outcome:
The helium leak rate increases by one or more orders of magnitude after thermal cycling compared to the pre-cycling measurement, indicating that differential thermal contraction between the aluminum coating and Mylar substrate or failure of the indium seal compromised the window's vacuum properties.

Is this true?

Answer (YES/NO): NO